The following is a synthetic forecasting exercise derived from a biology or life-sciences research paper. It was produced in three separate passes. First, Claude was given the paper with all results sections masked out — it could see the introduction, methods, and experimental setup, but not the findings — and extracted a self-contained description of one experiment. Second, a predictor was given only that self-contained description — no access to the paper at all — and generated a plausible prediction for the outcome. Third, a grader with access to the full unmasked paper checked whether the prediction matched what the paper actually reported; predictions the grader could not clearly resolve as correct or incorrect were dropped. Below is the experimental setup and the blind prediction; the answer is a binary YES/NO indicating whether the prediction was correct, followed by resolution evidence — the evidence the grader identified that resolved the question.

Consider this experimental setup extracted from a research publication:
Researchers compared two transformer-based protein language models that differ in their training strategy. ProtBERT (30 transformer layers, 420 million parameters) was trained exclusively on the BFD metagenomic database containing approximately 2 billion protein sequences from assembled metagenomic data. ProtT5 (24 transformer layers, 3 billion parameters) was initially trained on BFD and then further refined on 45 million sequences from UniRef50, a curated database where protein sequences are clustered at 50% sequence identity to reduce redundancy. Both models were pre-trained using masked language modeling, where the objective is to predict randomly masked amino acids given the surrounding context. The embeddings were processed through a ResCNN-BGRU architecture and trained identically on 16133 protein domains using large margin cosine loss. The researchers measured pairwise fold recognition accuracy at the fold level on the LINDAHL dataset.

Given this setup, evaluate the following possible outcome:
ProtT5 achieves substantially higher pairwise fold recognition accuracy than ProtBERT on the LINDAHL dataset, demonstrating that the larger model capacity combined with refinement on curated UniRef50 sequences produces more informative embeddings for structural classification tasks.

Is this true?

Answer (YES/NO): YES